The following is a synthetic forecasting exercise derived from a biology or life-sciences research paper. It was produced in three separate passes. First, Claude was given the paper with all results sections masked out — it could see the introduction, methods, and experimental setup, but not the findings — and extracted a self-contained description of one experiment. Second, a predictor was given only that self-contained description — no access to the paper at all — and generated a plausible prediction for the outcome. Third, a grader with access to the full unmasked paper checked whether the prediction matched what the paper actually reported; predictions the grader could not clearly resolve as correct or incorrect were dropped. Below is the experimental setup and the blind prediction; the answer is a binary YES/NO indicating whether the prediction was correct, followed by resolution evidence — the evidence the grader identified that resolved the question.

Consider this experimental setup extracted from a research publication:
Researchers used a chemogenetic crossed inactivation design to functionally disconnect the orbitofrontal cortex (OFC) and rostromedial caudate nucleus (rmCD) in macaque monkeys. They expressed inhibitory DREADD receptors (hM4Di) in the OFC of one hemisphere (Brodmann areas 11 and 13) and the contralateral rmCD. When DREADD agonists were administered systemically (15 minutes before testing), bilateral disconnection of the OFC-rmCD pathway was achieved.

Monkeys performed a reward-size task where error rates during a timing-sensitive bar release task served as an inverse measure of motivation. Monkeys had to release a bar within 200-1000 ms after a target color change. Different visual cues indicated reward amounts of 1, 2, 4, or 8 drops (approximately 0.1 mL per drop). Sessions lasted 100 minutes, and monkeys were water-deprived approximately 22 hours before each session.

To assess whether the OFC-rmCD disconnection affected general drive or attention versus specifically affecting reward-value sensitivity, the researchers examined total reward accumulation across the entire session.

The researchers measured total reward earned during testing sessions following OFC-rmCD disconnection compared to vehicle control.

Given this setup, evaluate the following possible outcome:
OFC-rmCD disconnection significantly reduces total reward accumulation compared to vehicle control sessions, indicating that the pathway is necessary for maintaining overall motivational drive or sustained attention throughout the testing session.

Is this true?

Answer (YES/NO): NO